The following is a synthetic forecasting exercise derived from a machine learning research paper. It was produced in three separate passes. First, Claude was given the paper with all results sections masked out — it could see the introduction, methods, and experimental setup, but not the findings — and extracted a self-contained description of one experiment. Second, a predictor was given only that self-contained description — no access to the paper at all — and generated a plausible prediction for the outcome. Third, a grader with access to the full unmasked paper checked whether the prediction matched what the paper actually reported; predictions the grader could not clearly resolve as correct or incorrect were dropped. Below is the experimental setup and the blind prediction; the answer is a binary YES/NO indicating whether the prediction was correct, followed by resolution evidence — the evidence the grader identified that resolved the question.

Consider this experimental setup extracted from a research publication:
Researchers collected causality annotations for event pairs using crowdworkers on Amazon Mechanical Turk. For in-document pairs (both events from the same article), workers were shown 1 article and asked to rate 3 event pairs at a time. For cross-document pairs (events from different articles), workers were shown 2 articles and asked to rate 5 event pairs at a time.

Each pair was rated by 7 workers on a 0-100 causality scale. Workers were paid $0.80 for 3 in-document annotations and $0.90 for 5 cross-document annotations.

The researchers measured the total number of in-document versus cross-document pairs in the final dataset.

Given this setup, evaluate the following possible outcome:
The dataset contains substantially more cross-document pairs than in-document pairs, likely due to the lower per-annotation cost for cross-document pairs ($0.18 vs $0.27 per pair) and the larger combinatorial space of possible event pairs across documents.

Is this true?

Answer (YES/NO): YES